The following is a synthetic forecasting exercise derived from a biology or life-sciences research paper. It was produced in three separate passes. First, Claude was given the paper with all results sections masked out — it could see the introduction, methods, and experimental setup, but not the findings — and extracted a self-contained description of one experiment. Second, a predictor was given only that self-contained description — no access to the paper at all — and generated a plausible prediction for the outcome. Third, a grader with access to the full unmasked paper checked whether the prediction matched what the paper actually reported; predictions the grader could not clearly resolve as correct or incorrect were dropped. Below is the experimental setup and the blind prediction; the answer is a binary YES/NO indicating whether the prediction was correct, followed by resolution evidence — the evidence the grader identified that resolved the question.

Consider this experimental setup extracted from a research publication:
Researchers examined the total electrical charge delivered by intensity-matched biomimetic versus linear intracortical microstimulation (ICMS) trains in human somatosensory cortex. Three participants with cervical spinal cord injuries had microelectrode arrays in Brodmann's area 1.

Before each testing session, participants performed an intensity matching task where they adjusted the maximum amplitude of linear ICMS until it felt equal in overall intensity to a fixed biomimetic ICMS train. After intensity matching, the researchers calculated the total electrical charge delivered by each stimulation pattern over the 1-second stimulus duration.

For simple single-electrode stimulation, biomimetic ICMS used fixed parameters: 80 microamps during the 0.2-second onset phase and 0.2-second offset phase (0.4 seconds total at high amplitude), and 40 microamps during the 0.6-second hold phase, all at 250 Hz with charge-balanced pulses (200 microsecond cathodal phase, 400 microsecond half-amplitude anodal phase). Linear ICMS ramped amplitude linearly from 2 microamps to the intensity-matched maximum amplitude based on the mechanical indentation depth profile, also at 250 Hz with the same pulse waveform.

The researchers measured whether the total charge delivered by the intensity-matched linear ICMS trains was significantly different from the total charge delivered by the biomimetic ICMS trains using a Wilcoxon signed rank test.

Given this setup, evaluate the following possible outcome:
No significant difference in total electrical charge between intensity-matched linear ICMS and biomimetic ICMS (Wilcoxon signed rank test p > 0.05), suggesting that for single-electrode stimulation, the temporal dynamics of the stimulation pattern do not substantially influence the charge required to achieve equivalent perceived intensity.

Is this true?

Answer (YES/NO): NO